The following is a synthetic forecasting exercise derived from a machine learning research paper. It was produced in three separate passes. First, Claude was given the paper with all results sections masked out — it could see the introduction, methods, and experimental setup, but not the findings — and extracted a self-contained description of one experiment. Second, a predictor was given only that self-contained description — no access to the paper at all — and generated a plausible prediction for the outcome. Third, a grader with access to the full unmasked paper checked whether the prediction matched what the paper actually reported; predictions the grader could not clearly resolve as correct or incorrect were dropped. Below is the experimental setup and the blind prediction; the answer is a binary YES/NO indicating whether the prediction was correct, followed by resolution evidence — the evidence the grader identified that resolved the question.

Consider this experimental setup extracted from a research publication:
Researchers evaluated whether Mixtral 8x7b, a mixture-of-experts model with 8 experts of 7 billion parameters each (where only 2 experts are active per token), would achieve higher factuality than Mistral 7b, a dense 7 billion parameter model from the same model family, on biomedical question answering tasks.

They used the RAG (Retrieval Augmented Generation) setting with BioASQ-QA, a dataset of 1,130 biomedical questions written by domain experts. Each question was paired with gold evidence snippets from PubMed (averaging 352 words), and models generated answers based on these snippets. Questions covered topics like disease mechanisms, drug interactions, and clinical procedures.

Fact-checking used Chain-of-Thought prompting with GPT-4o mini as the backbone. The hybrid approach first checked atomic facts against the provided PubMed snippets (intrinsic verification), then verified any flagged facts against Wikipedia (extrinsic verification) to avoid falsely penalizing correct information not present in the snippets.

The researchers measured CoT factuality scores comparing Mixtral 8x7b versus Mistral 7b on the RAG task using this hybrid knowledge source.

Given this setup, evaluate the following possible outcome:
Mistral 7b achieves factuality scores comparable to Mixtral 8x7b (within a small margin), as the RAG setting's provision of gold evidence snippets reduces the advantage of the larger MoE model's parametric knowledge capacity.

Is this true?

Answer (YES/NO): YES